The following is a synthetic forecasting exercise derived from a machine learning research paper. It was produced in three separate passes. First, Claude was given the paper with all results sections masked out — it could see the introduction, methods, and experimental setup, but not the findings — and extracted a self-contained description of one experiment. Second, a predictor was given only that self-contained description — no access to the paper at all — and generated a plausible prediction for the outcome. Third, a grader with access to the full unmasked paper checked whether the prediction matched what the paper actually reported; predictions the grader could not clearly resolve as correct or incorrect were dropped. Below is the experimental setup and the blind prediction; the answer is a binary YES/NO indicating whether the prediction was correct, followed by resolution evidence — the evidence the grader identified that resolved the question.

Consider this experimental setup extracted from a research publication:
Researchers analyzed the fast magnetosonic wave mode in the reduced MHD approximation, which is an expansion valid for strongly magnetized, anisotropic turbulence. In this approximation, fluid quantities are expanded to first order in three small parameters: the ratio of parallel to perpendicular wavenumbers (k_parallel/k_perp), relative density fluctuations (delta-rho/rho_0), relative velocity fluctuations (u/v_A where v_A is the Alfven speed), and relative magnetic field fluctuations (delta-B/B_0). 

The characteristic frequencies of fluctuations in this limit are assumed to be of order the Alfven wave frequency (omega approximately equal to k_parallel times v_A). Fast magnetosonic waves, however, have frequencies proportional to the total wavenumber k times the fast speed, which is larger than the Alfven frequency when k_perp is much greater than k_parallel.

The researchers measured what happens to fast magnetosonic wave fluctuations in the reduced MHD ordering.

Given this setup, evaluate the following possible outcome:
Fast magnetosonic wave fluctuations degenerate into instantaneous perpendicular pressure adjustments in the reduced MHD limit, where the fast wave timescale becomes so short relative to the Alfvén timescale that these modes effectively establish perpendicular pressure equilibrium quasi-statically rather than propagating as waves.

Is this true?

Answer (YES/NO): YES